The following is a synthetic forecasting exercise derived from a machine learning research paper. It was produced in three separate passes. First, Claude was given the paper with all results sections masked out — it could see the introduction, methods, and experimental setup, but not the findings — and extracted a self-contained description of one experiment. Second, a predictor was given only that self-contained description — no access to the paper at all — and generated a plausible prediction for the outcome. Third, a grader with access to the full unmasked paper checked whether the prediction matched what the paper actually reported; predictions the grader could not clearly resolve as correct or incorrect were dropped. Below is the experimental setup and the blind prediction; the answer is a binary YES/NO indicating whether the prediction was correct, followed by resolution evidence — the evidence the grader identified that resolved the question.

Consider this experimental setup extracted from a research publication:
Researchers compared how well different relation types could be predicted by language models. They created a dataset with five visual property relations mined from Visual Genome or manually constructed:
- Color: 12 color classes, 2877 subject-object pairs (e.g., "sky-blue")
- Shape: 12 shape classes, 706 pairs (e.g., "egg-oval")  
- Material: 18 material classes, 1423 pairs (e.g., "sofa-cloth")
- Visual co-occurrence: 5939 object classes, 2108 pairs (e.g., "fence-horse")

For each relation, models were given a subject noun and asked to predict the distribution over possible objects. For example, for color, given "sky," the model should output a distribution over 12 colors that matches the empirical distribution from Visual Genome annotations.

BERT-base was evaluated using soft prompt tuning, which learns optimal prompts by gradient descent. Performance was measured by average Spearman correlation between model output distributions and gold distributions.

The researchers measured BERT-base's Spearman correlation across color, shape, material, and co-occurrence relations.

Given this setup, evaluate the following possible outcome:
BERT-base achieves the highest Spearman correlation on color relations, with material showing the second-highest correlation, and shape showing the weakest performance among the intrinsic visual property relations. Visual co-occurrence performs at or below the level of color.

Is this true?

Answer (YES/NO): NO